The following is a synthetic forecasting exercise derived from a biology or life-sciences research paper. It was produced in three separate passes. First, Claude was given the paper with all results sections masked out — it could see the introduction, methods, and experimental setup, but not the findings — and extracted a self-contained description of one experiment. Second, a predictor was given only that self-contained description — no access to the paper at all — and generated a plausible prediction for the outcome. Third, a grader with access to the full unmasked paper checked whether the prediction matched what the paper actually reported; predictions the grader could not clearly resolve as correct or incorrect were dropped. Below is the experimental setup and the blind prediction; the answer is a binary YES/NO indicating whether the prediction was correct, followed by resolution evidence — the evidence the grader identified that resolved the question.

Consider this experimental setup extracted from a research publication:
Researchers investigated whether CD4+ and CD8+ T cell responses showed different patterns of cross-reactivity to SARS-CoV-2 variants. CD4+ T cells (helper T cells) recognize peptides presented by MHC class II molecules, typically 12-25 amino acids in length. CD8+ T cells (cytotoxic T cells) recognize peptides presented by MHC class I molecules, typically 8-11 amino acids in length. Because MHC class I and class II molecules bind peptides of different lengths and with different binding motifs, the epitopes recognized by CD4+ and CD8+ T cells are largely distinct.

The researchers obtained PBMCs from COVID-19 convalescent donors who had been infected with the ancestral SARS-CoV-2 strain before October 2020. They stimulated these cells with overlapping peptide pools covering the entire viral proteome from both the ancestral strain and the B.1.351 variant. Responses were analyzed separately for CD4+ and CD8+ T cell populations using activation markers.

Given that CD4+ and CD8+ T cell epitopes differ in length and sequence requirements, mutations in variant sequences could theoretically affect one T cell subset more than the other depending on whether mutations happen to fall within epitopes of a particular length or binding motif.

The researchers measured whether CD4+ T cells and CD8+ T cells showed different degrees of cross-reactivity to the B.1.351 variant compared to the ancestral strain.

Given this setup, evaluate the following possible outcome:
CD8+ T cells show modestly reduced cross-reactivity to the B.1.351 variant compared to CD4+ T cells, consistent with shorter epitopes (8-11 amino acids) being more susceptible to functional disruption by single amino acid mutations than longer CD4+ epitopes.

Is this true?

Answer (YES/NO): NO